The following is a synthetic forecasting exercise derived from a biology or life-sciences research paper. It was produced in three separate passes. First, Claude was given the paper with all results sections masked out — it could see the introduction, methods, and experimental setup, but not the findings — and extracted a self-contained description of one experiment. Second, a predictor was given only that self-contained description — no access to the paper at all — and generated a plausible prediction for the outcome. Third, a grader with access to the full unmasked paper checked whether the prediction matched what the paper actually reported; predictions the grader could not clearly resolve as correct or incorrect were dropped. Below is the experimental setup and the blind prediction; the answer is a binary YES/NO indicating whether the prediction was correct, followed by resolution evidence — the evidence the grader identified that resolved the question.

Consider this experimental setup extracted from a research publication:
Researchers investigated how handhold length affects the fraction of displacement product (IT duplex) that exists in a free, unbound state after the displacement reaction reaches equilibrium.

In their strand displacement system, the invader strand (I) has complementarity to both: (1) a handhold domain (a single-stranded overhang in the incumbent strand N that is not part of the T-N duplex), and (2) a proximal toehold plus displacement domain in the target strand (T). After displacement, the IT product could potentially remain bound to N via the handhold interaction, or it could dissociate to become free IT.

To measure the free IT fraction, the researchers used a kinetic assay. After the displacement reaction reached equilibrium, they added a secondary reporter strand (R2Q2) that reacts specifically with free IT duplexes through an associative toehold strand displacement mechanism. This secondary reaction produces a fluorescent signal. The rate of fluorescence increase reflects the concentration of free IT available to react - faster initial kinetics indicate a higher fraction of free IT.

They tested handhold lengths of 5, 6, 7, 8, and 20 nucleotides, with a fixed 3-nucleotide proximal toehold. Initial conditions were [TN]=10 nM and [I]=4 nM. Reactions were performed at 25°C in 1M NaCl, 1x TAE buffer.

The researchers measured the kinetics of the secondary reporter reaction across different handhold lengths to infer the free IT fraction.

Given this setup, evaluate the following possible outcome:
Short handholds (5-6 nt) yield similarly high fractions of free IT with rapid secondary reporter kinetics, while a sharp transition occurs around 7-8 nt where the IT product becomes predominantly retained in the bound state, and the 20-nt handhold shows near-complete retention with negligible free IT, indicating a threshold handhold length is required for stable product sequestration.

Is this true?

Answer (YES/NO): NO